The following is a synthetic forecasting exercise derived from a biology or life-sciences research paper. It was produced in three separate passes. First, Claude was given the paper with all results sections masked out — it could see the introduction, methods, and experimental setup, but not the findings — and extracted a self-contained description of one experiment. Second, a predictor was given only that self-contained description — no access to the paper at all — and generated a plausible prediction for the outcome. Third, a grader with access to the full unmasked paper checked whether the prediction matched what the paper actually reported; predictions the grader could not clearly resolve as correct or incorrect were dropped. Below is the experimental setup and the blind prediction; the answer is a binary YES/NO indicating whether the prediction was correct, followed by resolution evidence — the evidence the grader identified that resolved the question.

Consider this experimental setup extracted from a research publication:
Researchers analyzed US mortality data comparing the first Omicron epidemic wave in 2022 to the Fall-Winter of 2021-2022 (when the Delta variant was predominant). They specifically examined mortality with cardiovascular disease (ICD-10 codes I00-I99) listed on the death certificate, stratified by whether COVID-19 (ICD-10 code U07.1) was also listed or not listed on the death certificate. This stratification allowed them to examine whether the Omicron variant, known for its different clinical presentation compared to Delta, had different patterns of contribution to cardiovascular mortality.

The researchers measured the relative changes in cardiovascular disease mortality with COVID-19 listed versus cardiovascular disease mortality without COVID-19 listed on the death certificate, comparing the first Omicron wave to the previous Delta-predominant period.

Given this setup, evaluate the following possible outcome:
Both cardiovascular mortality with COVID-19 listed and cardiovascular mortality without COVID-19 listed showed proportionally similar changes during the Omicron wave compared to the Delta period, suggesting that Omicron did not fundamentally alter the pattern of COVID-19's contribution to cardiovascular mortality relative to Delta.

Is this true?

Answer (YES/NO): NO